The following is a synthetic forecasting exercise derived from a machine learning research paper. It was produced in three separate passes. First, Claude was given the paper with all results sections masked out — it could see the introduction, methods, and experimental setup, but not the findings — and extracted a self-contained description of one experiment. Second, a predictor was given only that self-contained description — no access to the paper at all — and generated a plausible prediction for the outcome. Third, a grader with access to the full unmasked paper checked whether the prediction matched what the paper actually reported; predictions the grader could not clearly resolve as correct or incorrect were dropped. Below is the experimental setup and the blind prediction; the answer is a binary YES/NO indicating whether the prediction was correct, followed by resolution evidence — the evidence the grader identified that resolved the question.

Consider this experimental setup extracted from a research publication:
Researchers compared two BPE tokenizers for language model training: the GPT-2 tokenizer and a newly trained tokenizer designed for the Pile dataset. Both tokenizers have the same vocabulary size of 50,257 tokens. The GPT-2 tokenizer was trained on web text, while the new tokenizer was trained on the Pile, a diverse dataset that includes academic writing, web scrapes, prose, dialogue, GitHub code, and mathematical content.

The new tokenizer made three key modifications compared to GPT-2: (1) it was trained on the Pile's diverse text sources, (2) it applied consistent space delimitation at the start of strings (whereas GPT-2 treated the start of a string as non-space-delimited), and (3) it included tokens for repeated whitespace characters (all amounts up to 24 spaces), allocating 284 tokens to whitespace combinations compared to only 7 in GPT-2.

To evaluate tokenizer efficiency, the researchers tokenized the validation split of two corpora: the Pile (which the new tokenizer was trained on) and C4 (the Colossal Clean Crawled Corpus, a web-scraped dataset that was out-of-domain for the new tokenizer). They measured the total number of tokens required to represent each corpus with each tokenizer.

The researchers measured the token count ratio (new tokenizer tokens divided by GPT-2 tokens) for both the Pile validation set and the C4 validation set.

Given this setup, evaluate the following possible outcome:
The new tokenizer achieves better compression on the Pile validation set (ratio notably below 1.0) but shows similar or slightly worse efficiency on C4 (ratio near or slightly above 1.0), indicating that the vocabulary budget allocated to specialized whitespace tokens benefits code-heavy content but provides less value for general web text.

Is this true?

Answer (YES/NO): YES